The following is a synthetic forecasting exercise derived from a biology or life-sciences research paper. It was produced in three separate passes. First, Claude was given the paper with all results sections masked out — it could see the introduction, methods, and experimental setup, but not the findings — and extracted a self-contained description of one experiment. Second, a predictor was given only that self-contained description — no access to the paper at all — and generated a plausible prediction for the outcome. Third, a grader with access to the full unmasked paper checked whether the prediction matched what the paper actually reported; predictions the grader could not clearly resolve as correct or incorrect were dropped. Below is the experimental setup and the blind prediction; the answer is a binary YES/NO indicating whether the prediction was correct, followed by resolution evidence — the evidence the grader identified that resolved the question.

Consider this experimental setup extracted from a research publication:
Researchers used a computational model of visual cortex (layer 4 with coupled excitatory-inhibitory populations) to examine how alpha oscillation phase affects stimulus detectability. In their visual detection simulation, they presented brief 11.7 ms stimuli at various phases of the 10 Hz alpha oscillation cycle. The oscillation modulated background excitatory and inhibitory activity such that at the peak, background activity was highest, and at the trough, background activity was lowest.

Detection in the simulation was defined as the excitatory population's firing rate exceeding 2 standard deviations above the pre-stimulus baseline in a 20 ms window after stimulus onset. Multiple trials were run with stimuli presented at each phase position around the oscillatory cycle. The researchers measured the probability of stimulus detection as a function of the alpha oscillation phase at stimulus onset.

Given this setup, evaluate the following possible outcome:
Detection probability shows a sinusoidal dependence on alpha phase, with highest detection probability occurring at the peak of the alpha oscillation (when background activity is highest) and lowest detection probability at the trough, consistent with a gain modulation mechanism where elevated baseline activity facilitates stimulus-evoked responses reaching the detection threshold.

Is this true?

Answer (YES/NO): NO